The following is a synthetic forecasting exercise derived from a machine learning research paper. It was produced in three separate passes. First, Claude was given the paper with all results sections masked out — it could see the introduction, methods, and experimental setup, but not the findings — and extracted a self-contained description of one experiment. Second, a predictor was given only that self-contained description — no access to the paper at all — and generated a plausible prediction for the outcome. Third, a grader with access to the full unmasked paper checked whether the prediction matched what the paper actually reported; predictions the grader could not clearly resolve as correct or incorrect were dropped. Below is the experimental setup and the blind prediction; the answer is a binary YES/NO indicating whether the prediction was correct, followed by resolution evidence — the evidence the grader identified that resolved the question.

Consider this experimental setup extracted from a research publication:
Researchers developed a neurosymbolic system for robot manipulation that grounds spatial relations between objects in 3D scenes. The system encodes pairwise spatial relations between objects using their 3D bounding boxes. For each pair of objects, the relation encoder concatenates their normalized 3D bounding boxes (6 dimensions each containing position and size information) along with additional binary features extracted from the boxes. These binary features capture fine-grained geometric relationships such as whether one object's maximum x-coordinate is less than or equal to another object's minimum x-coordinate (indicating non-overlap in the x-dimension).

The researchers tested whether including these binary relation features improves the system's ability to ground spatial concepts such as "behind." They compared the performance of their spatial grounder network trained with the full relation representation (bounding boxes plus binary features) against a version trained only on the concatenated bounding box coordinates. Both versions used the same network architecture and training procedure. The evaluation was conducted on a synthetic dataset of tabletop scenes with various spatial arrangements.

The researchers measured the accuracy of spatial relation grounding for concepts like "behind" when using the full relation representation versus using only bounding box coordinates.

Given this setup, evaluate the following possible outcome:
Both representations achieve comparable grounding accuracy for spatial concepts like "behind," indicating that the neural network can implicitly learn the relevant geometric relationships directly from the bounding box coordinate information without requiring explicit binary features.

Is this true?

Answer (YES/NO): NO